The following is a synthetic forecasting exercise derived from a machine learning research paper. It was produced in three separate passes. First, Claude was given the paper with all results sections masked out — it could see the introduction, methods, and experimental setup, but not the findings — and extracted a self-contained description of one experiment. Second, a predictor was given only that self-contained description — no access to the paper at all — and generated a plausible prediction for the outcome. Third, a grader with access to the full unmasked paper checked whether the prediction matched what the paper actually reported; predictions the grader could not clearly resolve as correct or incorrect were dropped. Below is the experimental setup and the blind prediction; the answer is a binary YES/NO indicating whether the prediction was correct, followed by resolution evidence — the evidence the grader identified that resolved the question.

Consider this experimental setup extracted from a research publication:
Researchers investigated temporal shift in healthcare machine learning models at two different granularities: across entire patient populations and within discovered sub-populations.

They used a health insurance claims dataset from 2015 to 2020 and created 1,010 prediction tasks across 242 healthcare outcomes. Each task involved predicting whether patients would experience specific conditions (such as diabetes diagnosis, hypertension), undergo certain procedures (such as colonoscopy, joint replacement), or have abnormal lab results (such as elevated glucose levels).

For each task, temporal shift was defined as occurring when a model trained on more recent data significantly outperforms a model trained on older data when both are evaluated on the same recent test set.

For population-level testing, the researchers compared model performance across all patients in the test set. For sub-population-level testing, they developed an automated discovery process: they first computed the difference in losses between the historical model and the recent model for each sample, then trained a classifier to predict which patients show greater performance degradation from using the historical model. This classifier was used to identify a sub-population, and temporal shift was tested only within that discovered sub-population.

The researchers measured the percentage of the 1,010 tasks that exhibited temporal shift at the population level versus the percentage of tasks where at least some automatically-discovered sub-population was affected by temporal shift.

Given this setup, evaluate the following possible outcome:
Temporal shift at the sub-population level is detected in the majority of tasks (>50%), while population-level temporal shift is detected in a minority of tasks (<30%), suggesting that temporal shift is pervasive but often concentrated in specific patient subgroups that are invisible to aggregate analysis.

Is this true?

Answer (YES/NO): YES